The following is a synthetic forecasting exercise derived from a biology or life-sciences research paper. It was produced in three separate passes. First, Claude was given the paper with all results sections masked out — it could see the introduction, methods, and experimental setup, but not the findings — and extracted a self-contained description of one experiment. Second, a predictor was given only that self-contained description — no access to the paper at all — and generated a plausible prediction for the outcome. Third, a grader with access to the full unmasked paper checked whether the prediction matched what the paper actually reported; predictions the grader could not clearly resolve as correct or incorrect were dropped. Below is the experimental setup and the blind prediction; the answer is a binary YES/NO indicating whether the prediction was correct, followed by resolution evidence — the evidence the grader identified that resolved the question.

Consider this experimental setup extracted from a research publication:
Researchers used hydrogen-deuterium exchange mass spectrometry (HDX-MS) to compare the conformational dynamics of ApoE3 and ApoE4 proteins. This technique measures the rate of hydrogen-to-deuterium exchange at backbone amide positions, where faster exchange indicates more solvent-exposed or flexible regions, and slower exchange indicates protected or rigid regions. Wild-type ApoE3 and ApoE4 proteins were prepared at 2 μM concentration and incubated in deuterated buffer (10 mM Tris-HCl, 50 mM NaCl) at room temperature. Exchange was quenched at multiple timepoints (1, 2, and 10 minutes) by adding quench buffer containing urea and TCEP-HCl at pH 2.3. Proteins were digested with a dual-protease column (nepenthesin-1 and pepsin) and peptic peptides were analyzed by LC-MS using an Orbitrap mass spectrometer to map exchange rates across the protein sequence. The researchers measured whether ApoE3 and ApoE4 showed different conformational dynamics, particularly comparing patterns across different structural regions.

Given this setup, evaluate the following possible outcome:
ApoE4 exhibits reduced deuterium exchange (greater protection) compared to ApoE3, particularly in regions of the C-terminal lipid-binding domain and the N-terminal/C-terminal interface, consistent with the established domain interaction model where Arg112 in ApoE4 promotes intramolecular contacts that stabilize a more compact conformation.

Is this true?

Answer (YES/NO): NO